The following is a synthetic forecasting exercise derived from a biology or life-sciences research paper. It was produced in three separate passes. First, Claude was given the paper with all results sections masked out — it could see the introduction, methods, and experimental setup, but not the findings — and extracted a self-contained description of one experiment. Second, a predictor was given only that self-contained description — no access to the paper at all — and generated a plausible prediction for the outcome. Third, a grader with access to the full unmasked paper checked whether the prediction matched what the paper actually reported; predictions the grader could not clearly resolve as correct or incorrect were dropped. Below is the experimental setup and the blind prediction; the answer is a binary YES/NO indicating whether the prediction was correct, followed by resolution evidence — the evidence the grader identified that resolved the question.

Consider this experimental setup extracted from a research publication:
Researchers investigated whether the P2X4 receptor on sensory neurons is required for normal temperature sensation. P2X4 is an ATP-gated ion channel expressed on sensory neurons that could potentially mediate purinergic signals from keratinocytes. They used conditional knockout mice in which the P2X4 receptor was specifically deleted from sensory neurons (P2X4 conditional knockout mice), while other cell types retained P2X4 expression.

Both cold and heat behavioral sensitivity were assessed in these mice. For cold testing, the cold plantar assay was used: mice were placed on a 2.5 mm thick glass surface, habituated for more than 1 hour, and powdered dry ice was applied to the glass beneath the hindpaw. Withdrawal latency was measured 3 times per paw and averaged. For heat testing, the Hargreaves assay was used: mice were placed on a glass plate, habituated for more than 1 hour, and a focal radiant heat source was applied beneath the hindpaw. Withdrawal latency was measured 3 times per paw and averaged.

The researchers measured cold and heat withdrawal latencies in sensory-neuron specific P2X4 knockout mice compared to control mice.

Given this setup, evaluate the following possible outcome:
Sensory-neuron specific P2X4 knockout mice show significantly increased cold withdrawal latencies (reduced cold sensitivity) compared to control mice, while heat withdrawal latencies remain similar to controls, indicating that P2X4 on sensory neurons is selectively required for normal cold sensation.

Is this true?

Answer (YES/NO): NO